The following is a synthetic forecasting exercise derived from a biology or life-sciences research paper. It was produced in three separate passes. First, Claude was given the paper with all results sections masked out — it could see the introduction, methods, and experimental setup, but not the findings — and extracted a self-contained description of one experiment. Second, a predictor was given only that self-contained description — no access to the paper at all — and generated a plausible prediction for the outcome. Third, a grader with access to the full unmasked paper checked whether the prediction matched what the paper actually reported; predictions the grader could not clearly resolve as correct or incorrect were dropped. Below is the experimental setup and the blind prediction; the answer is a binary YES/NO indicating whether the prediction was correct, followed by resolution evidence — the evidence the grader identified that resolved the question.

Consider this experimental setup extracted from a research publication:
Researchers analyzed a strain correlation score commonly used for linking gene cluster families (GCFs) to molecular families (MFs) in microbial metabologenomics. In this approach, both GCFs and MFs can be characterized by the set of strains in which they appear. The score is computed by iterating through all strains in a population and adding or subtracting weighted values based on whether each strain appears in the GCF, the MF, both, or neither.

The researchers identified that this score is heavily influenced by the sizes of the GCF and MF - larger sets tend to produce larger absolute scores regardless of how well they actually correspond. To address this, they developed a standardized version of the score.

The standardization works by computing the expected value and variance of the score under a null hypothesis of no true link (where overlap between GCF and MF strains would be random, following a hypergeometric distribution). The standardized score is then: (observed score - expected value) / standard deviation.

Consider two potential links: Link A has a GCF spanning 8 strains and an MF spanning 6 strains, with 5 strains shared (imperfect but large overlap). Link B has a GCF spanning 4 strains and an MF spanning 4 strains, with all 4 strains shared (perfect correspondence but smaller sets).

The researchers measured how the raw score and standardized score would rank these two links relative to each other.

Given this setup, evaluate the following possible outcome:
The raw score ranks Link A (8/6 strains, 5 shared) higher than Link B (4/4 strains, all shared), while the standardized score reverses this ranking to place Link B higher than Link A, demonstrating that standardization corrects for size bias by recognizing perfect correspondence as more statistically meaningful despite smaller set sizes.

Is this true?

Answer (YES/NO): YES